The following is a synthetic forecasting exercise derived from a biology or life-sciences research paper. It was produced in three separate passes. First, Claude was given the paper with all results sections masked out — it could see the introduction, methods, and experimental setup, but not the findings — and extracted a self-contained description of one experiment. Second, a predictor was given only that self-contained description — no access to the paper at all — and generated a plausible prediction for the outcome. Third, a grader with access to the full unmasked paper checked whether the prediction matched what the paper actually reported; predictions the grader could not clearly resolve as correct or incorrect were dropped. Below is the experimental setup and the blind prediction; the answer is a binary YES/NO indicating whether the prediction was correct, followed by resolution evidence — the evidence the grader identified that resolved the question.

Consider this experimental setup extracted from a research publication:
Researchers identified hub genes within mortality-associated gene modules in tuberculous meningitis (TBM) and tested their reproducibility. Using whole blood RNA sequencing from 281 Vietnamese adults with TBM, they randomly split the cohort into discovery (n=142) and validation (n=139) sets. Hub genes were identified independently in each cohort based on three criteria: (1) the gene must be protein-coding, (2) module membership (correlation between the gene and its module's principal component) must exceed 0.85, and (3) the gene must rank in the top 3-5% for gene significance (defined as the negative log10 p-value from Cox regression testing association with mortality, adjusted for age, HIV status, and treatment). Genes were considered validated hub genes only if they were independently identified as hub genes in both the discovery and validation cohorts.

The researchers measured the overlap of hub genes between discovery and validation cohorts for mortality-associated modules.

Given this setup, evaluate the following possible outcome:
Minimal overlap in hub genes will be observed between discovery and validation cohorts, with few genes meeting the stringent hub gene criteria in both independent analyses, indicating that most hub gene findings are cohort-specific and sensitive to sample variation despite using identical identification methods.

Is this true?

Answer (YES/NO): NO